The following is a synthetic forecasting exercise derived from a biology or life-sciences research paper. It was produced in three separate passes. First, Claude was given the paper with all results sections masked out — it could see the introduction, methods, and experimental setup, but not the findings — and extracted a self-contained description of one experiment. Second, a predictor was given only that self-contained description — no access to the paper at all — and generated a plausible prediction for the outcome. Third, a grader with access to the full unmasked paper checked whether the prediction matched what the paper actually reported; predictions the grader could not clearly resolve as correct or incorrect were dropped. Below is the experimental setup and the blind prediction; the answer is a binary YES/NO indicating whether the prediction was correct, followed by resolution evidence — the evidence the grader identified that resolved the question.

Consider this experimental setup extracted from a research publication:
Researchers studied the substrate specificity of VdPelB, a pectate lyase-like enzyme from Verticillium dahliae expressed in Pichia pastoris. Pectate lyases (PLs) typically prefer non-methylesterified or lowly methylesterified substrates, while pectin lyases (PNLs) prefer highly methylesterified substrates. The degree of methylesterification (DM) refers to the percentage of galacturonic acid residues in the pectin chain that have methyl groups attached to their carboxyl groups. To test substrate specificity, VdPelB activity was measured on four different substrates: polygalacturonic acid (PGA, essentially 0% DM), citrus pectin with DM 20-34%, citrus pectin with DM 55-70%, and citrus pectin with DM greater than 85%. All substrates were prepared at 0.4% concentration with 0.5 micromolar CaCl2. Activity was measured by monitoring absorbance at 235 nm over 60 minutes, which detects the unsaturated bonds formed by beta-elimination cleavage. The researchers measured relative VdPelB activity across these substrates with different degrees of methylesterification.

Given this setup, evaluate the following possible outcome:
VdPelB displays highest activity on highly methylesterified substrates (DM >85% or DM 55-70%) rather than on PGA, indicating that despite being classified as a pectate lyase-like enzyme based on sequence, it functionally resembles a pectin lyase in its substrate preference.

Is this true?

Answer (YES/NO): NO